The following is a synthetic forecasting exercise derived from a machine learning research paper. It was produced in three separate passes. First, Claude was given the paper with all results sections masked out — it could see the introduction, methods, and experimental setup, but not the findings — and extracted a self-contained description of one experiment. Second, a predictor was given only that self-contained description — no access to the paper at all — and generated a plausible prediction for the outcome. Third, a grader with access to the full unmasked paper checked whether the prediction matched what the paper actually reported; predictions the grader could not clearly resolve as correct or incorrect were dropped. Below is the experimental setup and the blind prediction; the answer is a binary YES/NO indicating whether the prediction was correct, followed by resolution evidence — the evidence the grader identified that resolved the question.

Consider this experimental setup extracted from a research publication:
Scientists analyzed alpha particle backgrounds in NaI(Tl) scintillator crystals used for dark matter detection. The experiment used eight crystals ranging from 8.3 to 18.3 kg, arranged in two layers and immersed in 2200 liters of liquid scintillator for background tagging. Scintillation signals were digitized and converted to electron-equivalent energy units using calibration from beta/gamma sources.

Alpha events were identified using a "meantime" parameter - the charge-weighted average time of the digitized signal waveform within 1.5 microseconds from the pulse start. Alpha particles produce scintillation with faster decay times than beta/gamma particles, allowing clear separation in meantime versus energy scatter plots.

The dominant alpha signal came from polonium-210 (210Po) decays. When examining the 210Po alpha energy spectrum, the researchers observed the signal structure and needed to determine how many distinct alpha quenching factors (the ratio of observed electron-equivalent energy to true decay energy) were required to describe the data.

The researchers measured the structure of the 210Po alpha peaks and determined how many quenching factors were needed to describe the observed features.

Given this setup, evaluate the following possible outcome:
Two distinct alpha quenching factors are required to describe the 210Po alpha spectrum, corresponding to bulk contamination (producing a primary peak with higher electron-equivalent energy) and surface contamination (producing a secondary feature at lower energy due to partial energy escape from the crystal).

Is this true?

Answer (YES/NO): NO